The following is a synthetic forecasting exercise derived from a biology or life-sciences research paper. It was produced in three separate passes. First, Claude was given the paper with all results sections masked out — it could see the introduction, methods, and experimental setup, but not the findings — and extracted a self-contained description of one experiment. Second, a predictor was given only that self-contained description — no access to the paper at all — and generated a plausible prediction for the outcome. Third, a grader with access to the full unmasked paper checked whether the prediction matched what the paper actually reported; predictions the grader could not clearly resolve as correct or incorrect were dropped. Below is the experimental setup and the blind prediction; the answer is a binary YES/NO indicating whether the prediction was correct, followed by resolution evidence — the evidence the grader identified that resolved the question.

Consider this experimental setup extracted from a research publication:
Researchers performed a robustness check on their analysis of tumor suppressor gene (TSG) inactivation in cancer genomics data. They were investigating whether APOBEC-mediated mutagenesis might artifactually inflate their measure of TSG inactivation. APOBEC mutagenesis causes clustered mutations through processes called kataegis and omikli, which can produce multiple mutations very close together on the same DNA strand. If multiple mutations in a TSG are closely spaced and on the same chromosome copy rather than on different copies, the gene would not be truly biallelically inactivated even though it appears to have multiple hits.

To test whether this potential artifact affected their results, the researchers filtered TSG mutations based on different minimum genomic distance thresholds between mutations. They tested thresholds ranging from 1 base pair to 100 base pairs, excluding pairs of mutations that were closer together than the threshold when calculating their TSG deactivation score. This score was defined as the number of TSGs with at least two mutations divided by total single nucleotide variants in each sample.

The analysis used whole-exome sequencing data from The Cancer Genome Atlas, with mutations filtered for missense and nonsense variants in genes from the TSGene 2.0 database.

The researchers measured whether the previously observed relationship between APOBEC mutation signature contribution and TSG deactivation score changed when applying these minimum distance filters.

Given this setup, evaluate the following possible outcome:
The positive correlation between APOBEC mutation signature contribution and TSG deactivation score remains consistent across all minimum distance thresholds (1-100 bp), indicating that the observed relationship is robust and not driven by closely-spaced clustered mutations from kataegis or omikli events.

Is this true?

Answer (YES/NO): YES